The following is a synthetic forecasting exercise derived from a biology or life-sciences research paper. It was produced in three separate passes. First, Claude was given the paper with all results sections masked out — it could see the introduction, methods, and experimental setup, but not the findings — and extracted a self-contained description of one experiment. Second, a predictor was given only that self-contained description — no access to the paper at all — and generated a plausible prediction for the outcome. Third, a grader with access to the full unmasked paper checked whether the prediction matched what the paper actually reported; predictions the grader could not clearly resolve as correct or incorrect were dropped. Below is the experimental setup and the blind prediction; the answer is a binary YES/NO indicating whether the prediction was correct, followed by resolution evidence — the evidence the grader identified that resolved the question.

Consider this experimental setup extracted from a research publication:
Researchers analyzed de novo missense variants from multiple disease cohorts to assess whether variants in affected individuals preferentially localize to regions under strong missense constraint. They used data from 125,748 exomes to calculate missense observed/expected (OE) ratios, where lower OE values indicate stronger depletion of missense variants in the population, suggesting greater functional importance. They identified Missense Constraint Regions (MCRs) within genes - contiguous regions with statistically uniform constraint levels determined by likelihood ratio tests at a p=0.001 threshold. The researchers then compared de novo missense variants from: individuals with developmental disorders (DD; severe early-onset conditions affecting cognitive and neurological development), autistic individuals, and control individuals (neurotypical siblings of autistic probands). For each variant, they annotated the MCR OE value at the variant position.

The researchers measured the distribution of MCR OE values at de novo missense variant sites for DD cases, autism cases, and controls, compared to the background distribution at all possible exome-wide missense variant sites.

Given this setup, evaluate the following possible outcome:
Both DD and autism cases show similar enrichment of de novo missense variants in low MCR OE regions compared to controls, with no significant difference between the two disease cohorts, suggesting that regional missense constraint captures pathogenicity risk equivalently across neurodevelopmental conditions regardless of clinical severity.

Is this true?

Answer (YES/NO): NO